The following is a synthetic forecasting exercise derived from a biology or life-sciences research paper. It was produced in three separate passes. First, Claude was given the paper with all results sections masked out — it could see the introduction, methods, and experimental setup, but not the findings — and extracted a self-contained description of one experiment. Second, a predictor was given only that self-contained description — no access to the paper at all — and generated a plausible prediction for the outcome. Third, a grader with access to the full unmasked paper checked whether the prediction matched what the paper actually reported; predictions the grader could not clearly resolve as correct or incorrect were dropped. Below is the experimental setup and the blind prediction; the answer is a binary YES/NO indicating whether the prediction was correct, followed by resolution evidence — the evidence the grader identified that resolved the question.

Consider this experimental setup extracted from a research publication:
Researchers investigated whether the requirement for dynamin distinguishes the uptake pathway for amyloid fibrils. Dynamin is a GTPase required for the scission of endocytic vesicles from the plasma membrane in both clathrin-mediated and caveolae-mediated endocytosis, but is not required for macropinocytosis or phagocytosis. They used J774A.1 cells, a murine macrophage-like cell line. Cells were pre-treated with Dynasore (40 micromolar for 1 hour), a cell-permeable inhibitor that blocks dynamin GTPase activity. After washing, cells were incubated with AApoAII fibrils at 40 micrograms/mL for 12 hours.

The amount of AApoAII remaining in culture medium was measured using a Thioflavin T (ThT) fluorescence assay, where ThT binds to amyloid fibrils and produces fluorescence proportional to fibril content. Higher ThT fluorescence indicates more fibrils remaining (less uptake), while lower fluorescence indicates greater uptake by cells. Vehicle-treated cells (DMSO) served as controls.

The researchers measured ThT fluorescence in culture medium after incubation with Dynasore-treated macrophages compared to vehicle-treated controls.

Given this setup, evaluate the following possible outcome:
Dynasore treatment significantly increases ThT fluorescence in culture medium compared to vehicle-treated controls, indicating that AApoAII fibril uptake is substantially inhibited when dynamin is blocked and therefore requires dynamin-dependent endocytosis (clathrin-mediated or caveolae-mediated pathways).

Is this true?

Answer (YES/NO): NO